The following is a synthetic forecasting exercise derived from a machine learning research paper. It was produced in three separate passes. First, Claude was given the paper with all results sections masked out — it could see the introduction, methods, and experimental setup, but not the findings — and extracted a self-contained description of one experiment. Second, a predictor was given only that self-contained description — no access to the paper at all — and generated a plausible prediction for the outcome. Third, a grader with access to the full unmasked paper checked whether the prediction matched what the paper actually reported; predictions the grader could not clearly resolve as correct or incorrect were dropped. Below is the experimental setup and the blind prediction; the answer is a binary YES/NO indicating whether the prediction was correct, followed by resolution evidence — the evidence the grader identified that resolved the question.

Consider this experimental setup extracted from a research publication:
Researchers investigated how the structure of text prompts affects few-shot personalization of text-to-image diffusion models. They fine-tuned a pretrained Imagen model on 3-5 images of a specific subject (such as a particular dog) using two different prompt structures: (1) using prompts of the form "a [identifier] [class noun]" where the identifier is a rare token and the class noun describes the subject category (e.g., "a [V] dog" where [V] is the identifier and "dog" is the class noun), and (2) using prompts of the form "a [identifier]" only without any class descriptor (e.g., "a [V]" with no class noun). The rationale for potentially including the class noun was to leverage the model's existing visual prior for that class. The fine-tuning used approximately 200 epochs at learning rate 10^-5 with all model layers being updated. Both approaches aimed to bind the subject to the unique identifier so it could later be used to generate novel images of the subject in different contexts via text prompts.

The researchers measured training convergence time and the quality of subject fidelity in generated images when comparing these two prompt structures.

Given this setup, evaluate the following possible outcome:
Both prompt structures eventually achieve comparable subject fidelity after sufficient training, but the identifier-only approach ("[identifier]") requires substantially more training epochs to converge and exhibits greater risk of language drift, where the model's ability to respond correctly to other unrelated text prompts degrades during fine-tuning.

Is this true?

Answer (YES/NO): NO